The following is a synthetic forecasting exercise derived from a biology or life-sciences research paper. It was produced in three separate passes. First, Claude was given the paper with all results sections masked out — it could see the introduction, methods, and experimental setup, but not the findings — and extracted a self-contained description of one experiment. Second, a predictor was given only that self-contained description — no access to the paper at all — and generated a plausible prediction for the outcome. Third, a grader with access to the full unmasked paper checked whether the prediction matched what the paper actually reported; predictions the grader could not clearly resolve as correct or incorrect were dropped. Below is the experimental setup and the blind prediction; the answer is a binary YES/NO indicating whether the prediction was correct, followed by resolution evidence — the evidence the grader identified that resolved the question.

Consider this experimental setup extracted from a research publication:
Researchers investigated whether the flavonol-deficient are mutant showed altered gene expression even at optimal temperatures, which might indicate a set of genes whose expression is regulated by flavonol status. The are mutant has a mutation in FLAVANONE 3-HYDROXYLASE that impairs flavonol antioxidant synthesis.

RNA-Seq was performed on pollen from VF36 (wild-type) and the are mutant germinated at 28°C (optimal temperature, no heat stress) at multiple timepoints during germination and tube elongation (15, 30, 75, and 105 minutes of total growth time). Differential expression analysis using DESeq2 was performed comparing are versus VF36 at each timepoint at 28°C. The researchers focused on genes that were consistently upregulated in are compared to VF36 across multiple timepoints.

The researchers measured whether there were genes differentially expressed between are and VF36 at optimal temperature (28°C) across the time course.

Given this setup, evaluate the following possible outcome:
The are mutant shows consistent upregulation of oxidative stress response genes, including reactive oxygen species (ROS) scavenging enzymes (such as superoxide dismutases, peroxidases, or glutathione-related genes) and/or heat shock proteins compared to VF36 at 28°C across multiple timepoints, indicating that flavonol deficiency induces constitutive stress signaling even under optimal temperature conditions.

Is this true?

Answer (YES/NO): YES